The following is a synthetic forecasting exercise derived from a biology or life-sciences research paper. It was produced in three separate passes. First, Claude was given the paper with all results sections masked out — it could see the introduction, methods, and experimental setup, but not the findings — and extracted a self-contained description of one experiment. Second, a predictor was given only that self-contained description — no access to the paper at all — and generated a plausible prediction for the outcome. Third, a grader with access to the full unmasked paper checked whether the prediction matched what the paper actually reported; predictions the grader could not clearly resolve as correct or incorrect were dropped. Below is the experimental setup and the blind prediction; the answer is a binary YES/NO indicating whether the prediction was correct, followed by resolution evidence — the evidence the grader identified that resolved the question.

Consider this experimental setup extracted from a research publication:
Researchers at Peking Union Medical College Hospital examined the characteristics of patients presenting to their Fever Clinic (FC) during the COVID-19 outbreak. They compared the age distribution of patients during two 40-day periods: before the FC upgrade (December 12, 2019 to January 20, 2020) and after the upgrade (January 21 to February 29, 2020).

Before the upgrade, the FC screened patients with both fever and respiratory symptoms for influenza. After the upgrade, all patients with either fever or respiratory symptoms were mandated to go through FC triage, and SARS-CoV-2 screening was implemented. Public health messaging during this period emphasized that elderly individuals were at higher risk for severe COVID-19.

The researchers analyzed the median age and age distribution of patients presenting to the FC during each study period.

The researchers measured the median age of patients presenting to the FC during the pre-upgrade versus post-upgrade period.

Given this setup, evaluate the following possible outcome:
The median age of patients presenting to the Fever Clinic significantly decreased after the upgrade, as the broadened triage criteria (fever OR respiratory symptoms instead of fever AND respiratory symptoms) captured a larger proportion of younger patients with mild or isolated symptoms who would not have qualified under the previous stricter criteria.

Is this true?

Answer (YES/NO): NO